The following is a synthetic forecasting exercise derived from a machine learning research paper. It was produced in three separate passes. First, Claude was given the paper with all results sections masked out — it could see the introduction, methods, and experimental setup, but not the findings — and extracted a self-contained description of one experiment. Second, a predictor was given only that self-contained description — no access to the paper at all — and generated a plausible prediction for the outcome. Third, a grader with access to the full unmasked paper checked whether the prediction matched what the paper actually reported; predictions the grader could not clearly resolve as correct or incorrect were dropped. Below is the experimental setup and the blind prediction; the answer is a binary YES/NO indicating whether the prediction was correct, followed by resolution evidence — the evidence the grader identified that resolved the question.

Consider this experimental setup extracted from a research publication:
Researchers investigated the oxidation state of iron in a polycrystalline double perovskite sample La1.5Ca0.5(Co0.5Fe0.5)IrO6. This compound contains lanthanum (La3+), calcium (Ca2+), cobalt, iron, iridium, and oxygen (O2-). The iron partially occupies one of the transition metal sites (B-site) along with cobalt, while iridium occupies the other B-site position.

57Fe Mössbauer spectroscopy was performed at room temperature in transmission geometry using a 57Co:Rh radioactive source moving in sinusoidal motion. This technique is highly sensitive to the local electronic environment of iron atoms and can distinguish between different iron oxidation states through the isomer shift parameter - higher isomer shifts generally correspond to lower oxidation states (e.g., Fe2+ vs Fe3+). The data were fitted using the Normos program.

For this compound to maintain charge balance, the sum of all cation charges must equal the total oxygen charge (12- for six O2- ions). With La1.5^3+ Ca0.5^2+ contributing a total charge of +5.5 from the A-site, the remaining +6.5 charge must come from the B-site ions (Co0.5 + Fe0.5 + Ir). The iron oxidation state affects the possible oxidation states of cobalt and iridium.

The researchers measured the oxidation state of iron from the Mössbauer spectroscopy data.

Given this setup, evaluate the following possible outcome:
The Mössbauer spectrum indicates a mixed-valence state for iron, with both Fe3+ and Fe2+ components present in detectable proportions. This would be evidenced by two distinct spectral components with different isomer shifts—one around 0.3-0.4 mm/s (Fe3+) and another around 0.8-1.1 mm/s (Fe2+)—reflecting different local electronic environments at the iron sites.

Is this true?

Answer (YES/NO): NO